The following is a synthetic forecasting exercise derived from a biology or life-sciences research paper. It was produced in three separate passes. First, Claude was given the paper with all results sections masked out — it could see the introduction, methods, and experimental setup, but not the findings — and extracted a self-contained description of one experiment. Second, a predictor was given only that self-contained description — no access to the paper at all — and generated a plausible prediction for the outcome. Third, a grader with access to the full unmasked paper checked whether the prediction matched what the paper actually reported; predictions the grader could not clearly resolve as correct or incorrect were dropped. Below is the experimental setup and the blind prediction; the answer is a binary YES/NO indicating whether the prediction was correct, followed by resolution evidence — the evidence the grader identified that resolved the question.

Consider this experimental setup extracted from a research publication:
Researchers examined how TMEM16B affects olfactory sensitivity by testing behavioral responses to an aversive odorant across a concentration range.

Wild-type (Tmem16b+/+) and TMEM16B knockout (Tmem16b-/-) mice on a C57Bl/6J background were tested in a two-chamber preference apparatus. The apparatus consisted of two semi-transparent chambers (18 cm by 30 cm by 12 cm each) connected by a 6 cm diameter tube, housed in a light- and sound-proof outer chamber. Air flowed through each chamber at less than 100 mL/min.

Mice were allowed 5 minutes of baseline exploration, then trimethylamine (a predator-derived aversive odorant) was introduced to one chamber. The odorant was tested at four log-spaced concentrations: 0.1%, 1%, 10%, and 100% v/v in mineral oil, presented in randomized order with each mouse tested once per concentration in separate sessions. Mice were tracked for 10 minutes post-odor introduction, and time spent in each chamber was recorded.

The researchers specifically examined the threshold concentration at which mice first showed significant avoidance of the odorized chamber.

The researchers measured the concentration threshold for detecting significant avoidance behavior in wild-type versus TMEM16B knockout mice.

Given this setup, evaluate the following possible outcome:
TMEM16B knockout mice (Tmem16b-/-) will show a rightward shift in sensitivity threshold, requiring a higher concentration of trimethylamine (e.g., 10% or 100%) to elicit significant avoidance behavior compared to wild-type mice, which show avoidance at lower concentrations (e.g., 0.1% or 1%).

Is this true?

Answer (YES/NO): NO